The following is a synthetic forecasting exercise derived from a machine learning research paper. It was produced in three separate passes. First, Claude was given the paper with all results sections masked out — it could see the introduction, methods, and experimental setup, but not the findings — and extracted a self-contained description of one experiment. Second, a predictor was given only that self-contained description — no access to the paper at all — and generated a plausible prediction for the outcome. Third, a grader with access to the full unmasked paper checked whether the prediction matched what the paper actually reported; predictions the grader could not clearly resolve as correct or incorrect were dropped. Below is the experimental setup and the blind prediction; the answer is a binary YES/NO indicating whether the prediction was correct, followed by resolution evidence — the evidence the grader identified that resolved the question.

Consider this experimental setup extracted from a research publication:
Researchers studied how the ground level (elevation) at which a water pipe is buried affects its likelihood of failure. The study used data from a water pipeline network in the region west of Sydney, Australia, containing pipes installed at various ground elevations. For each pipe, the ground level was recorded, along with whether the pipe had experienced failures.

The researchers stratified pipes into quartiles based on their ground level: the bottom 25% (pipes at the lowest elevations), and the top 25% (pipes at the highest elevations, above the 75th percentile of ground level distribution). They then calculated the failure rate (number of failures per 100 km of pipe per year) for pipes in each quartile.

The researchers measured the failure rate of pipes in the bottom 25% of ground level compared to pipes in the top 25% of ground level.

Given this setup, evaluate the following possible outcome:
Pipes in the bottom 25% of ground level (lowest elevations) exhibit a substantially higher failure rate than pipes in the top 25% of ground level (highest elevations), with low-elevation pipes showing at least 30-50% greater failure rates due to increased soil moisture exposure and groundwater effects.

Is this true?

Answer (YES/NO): YES